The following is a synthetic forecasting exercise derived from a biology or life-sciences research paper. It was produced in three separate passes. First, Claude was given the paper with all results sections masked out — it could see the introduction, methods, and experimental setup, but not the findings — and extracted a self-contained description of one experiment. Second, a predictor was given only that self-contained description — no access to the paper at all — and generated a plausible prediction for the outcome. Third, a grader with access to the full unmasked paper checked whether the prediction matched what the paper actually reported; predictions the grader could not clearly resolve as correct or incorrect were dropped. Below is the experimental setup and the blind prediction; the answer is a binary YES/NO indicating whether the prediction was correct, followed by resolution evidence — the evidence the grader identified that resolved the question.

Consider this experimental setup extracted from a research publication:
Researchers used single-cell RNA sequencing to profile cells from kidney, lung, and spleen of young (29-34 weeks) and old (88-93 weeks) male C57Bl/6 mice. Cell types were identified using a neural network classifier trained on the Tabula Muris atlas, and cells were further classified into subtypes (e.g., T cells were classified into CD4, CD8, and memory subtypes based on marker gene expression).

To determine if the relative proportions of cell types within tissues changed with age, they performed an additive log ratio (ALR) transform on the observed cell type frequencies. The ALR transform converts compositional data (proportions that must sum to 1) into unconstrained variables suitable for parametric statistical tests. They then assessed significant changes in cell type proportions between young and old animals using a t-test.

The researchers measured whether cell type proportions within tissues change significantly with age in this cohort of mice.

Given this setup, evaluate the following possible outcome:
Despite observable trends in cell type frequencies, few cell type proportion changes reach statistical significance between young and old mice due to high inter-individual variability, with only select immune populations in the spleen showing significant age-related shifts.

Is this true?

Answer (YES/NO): NO